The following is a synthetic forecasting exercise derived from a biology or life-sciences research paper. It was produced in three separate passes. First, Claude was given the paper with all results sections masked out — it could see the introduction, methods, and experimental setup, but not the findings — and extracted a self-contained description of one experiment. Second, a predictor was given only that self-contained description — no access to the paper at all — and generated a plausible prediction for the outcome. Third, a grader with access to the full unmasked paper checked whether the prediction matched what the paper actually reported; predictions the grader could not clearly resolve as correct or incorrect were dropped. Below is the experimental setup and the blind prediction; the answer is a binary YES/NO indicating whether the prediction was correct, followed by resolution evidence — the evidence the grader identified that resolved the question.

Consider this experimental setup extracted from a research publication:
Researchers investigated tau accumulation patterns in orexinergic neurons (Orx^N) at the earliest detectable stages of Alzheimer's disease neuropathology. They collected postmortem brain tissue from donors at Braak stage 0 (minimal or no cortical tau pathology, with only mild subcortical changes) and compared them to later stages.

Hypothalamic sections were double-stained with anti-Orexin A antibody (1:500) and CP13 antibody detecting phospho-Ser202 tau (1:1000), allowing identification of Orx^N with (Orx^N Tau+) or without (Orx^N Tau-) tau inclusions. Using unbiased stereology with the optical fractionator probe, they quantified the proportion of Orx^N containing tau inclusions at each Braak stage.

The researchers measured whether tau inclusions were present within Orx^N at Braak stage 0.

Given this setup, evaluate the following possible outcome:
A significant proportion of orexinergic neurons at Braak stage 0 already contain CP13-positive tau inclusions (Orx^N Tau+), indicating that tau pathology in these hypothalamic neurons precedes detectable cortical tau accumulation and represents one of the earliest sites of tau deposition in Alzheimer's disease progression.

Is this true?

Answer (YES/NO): NO